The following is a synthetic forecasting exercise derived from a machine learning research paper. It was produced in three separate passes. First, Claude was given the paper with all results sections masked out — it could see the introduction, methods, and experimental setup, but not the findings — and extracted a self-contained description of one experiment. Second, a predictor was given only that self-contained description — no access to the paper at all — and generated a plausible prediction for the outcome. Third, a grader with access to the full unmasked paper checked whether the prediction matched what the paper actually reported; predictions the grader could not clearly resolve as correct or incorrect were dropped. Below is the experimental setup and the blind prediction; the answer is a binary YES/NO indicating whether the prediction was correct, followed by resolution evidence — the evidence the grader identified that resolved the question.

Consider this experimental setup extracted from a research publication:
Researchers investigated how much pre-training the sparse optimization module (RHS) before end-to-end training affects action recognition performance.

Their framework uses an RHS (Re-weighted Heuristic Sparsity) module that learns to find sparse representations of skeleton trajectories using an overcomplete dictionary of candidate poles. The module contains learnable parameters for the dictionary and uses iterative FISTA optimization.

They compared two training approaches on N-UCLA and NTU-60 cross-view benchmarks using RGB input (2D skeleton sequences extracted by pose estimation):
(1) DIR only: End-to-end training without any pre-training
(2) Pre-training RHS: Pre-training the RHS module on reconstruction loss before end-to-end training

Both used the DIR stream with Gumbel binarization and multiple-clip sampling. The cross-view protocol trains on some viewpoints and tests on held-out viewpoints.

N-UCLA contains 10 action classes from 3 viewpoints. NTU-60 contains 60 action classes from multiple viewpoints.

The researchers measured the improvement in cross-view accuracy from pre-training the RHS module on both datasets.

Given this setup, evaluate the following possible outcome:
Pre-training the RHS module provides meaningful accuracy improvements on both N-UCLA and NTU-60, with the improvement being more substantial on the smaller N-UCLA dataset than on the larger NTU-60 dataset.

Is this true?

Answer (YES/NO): NO